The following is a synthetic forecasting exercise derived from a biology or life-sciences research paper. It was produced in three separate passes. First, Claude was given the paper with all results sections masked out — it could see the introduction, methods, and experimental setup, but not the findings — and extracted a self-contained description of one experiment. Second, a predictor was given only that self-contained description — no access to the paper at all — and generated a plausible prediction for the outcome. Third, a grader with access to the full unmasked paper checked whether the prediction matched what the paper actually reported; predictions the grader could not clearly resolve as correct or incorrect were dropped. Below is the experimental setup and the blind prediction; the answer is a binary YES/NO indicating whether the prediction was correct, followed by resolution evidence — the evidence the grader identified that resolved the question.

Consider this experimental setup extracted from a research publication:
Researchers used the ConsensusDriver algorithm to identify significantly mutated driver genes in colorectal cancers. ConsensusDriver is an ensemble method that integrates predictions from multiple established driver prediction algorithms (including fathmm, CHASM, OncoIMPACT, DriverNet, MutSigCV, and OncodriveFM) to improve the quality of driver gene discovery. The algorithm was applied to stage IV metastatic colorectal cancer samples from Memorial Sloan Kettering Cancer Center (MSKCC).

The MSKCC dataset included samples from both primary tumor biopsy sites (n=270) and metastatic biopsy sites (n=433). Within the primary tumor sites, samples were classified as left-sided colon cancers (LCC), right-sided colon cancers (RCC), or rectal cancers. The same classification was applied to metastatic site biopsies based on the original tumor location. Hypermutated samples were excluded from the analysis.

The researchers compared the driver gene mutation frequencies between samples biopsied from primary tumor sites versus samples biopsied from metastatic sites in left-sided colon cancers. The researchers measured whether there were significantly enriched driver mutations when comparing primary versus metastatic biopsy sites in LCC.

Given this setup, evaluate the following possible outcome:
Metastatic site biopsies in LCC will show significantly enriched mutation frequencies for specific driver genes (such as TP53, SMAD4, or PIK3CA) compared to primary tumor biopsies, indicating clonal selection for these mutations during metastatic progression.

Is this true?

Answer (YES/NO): NO